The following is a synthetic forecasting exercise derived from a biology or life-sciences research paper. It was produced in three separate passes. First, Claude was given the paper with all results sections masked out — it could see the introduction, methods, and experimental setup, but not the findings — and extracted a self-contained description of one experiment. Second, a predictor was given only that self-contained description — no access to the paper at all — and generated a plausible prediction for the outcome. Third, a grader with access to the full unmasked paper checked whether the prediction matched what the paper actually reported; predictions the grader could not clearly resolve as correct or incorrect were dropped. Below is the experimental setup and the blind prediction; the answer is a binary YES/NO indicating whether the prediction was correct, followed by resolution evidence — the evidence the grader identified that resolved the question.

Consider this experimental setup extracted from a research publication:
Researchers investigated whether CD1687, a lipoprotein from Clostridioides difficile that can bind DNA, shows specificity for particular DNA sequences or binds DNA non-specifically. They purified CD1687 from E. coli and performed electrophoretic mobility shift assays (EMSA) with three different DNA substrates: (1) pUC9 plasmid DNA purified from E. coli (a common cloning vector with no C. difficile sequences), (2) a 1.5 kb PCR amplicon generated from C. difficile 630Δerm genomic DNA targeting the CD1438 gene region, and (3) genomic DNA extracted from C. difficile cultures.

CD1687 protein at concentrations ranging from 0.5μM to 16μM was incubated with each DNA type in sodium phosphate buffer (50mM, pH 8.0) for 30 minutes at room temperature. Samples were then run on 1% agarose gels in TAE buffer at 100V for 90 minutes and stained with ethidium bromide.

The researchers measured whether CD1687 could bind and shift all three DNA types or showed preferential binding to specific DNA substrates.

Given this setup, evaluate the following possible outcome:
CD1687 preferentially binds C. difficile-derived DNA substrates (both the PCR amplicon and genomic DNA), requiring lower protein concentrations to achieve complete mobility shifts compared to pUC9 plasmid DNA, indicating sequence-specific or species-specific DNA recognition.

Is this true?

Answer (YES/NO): NO